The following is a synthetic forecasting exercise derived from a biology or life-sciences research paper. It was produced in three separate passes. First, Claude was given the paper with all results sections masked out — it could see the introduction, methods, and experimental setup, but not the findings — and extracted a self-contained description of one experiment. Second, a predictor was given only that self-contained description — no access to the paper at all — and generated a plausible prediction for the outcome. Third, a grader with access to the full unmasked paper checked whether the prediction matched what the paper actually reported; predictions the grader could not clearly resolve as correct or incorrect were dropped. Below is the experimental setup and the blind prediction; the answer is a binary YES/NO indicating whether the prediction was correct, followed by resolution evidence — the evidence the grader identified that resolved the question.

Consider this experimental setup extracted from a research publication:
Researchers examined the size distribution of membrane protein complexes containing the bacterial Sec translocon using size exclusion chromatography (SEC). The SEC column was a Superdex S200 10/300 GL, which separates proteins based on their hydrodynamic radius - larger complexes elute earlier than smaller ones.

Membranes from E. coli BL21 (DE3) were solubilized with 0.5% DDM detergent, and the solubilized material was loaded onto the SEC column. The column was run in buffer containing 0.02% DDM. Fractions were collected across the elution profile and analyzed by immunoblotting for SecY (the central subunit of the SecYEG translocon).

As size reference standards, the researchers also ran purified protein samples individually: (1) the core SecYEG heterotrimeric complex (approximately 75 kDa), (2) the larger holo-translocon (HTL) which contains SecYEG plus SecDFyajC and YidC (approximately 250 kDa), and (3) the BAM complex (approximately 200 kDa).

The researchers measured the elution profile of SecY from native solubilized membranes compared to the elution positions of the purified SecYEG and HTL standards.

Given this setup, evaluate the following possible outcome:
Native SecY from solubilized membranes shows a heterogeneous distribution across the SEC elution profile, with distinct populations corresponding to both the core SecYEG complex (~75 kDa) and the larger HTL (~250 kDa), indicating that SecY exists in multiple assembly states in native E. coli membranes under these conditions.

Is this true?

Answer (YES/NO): NO